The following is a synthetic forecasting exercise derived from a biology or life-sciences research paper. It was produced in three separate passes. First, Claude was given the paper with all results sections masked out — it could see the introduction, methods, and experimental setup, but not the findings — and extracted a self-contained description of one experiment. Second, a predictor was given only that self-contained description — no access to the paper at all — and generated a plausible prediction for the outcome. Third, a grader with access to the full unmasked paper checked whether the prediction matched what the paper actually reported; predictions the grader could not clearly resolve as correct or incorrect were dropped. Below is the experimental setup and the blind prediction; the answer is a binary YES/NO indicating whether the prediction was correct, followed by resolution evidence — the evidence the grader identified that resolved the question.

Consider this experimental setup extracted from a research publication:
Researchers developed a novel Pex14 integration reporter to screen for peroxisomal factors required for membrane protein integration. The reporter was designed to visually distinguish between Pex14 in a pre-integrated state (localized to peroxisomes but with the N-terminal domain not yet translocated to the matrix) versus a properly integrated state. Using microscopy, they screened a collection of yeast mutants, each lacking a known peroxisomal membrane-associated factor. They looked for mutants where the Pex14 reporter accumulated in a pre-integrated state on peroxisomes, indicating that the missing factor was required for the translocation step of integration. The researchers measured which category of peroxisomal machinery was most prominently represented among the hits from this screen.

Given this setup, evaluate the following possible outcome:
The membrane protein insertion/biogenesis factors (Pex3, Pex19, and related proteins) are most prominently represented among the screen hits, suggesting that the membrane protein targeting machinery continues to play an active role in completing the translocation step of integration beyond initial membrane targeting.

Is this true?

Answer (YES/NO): NO